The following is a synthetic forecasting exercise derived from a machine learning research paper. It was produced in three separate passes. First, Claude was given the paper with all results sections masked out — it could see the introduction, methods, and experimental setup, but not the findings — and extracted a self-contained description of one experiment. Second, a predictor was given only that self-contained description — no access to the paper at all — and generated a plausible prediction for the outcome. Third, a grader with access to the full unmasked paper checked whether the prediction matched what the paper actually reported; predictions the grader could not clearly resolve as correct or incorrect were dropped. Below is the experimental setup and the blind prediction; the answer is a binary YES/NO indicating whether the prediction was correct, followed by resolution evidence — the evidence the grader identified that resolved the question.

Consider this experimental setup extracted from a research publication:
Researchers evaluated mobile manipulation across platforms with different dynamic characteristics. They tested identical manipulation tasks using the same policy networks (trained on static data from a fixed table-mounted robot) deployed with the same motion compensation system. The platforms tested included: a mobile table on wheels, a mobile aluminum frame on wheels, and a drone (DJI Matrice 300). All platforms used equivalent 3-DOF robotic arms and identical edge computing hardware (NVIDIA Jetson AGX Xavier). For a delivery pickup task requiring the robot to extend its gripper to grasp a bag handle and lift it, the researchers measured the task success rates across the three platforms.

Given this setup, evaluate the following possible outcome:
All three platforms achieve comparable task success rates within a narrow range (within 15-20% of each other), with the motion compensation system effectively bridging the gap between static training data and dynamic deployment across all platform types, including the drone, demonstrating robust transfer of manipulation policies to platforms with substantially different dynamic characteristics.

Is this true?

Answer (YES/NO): NO